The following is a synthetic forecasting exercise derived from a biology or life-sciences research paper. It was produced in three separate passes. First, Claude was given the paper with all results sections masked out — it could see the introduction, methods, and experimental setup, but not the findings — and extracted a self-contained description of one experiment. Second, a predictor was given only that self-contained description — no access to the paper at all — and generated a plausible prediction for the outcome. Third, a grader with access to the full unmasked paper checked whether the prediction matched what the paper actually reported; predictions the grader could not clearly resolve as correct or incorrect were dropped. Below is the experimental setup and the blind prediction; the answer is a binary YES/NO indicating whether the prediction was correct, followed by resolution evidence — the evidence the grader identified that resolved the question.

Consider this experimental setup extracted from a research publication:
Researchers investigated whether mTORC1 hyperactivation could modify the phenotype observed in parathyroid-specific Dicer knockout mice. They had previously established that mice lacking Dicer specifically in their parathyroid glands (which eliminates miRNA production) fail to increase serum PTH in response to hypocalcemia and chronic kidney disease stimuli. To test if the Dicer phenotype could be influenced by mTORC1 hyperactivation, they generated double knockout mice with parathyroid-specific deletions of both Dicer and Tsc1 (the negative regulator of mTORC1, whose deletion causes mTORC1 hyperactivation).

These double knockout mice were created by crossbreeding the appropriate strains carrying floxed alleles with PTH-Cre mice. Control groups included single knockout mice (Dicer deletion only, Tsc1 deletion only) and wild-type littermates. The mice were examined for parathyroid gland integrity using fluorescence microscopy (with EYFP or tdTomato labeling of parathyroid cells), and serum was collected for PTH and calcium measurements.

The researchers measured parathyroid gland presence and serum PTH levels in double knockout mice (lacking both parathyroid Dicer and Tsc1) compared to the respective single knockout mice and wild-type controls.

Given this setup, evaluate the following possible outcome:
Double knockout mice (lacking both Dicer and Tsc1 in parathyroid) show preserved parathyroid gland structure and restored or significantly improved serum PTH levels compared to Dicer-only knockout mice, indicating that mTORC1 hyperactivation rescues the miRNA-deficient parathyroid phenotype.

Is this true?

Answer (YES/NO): YES